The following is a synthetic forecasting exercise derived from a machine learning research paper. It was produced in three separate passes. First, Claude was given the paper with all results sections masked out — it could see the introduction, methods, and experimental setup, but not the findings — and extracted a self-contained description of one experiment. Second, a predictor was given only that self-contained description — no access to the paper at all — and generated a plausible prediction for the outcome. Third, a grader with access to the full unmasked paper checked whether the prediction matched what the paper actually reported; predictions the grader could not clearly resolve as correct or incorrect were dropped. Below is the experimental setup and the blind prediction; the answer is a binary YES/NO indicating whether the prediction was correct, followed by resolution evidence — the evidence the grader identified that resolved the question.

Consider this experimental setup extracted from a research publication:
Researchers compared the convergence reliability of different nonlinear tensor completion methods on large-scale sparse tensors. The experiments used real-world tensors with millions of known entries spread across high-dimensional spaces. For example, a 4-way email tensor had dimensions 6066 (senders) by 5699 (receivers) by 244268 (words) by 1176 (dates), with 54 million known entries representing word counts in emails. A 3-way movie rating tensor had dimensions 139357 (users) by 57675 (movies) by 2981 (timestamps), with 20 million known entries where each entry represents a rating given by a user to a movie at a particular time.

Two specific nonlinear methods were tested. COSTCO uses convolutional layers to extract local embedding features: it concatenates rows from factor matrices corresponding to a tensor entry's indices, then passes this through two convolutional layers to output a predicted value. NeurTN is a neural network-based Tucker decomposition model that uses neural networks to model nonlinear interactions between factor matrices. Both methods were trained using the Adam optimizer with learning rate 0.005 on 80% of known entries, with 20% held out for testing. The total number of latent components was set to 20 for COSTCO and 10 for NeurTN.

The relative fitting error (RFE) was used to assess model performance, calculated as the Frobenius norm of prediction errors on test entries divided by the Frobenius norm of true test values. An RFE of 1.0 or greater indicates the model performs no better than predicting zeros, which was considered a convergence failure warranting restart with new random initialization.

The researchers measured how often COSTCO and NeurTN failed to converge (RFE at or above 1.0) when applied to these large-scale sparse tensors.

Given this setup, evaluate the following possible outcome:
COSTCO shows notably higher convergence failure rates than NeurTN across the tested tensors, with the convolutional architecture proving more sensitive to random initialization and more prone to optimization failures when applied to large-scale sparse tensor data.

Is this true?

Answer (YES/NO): NO